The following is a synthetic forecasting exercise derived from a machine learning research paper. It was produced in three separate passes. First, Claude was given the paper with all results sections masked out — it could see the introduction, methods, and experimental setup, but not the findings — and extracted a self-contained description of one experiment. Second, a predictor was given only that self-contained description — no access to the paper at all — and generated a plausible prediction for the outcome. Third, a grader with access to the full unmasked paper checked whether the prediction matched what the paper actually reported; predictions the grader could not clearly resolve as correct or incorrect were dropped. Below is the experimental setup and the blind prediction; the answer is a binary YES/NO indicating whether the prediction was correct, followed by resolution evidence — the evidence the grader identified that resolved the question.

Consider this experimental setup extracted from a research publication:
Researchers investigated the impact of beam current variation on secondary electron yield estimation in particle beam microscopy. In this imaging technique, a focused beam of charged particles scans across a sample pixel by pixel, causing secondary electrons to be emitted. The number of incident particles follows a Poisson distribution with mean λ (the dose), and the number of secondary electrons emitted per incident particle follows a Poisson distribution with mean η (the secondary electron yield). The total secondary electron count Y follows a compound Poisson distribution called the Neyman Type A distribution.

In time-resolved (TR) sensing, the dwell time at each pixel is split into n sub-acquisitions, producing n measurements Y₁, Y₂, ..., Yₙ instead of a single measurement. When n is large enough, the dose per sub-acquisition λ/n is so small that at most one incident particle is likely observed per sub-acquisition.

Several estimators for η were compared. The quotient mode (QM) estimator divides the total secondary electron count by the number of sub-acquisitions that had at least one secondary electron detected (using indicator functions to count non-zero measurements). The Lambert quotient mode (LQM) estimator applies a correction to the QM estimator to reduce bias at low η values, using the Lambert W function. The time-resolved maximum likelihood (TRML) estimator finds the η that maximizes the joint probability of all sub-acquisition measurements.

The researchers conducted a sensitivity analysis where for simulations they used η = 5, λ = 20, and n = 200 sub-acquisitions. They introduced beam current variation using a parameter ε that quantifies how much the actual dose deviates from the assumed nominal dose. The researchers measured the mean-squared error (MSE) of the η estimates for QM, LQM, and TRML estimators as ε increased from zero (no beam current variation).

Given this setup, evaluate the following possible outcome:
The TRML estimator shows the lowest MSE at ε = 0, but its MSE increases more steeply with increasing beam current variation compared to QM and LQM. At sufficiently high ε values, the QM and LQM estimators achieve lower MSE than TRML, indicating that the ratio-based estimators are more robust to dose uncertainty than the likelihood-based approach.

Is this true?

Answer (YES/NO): YES